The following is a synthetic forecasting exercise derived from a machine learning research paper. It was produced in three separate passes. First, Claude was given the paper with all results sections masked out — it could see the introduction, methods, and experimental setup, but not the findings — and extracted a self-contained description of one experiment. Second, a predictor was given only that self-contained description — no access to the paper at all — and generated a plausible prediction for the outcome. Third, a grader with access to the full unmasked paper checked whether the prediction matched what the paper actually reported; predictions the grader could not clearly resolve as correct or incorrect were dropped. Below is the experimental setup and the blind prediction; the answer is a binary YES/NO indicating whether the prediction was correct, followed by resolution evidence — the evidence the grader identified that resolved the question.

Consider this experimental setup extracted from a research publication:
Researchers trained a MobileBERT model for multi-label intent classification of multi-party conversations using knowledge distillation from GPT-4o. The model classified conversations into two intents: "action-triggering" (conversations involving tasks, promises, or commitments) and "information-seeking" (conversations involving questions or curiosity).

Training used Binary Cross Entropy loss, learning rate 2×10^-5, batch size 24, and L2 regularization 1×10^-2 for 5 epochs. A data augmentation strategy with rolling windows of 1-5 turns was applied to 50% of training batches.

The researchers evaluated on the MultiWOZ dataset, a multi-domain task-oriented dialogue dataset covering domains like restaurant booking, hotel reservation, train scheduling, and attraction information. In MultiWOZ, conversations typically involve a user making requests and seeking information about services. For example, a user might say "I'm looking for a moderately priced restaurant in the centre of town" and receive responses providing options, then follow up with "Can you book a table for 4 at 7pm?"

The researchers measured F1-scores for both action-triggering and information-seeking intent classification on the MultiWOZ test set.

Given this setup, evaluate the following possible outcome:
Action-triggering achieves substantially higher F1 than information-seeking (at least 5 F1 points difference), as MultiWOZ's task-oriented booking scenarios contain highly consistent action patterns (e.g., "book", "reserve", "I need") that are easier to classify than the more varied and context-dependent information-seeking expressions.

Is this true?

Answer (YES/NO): NO